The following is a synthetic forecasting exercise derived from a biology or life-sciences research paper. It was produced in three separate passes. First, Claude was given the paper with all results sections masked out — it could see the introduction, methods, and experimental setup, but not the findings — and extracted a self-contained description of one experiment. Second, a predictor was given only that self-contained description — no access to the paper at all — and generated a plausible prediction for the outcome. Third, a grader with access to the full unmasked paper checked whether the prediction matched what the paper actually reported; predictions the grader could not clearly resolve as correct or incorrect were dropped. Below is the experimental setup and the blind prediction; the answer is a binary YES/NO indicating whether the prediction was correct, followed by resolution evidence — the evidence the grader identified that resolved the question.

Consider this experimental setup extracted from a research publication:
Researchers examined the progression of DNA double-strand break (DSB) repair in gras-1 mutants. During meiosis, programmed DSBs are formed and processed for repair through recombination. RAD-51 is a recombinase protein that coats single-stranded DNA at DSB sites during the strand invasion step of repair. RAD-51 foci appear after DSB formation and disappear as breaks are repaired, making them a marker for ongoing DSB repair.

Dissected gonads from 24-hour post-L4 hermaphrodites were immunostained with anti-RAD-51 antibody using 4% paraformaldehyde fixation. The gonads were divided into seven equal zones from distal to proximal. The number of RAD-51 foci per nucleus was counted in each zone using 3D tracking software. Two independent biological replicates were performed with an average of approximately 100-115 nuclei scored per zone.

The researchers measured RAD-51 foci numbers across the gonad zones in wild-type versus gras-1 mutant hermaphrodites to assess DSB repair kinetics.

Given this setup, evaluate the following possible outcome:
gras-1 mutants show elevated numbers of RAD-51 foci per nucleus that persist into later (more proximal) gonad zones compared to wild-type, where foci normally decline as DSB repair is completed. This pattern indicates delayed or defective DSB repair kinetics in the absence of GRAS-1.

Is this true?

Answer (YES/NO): NO